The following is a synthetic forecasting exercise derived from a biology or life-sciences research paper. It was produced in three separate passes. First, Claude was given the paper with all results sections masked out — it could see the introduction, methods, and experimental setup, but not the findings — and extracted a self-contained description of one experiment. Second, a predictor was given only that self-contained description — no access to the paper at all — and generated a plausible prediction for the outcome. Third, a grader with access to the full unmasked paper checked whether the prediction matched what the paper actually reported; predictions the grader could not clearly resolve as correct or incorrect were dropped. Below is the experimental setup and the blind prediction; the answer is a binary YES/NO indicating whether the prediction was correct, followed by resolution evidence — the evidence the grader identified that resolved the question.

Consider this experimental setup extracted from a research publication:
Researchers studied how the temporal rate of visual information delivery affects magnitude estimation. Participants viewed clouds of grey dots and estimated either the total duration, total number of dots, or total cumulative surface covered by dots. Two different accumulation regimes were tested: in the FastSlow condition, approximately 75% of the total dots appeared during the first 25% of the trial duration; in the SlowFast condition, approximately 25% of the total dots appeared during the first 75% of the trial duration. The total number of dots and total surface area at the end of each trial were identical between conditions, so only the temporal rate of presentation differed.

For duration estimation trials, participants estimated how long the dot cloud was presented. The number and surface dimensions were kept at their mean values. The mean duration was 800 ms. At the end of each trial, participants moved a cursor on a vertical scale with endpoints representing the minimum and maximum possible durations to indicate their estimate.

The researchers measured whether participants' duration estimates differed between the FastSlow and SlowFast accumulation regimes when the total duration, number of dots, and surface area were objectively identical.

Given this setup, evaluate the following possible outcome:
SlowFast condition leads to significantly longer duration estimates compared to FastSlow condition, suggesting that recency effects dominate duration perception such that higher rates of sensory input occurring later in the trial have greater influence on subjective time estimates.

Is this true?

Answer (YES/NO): NO